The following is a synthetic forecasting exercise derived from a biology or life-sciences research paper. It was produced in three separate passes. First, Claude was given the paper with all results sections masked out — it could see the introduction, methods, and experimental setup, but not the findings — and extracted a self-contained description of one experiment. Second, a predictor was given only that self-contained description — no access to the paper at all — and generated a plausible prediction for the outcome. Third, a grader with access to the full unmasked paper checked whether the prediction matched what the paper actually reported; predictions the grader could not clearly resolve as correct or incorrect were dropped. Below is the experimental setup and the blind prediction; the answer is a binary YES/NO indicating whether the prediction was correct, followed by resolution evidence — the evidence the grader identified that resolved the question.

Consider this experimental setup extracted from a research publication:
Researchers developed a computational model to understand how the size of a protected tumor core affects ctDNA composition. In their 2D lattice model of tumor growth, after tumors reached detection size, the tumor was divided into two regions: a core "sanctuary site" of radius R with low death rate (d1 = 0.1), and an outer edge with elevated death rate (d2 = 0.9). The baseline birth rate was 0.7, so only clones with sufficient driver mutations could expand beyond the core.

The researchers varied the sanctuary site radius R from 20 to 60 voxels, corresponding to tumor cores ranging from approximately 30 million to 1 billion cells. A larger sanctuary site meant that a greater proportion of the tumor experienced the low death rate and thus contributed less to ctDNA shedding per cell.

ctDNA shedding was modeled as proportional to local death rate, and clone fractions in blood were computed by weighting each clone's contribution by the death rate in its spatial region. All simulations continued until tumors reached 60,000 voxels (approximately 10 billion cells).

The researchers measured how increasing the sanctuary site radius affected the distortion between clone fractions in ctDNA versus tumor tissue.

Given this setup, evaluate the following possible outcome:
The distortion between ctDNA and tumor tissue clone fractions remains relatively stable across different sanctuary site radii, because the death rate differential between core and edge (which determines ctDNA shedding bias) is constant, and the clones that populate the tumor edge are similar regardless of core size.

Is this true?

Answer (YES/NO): YES